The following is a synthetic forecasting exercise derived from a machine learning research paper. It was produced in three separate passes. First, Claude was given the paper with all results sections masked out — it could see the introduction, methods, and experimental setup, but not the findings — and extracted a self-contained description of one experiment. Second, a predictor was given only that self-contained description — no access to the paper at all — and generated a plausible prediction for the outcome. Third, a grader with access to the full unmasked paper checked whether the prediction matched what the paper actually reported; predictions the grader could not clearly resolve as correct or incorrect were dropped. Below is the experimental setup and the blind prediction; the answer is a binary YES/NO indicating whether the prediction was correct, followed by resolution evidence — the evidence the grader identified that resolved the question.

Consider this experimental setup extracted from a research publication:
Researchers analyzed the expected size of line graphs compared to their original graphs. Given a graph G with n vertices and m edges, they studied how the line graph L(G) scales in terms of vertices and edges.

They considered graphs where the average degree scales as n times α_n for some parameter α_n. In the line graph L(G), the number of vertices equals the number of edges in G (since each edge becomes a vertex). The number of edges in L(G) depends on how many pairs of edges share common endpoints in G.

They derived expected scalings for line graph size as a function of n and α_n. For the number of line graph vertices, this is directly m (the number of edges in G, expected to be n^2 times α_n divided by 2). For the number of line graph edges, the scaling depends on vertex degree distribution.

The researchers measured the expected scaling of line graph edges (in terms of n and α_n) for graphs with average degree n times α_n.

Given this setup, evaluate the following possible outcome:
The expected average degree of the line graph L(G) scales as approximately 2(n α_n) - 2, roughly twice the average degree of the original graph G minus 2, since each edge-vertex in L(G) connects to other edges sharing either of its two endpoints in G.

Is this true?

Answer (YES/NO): YES